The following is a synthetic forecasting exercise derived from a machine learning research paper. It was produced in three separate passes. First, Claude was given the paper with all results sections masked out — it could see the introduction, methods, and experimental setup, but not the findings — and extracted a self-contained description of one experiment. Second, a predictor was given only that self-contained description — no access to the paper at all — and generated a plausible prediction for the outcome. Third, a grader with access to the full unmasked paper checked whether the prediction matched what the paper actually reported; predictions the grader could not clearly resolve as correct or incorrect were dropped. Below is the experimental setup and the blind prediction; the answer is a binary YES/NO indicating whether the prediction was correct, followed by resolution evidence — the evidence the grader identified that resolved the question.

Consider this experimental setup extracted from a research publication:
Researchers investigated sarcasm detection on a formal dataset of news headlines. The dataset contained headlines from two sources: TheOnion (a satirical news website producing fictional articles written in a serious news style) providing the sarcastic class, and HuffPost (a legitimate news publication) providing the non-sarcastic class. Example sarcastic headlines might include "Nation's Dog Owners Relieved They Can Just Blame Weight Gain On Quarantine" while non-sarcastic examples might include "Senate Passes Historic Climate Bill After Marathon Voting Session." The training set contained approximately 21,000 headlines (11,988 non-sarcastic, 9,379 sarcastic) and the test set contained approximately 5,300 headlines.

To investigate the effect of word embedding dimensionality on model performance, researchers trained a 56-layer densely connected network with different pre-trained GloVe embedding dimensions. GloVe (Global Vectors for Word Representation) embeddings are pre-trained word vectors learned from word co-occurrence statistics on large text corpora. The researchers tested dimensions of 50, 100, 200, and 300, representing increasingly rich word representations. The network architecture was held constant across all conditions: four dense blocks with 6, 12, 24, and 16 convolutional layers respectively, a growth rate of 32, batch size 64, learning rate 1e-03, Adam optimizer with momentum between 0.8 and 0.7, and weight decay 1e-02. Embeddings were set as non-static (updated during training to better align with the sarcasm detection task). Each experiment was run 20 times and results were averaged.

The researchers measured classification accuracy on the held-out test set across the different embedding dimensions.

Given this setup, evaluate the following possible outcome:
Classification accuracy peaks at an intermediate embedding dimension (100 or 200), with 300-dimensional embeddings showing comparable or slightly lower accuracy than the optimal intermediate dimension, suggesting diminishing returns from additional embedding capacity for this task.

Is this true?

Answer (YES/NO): NO